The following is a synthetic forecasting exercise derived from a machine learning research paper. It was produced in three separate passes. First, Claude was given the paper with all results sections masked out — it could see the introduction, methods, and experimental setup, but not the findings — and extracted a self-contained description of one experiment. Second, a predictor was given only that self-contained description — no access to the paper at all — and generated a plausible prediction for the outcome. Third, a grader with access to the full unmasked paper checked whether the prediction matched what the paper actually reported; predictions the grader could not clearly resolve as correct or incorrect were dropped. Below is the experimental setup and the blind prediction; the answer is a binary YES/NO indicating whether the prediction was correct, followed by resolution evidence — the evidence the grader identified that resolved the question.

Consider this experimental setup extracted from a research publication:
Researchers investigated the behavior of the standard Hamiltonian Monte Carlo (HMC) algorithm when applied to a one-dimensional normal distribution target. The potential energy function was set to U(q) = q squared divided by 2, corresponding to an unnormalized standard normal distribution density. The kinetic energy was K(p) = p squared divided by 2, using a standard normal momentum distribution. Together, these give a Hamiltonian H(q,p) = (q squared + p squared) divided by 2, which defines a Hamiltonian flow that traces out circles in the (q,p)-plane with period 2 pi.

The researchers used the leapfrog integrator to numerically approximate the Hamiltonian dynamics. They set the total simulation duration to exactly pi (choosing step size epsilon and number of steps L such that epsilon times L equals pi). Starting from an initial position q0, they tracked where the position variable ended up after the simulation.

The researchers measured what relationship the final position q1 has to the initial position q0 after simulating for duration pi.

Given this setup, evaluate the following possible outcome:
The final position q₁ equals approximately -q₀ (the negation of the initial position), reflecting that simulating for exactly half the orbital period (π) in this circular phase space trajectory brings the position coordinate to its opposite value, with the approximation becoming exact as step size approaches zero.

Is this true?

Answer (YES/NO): YES